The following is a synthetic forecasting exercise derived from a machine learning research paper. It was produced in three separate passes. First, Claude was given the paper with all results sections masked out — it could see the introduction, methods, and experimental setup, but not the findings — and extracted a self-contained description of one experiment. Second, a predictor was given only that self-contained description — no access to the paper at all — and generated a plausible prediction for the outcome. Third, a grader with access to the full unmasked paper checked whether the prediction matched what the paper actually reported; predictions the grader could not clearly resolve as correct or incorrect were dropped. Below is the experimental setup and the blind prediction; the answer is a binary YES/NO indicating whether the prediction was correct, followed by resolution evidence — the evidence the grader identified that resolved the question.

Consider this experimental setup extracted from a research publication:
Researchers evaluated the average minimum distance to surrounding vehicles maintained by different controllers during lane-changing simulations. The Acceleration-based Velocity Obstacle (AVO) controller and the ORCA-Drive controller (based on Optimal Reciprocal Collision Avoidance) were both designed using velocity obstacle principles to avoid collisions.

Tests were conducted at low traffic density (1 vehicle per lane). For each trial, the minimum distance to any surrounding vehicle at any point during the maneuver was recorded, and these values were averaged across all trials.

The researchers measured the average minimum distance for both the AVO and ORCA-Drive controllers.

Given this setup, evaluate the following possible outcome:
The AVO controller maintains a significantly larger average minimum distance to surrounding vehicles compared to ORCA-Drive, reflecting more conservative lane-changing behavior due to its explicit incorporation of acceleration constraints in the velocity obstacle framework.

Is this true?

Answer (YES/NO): NO